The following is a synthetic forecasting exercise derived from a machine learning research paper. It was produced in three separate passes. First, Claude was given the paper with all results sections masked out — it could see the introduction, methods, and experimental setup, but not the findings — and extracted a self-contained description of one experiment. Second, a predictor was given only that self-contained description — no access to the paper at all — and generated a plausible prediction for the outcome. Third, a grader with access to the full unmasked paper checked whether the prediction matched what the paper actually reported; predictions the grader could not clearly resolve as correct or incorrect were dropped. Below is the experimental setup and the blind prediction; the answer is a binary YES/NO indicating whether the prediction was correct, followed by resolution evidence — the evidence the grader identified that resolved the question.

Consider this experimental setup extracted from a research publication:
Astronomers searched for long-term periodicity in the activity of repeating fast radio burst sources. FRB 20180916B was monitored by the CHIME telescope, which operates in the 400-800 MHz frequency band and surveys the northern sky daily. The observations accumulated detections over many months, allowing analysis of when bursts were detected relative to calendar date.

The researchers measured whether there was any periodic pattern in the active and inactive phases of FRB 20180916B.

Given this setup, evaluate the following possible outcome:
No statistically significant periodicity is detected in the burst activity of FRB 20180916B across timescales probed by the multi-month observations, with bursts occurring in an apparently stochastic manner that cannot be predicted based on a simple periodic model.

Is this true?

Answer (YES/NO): NO